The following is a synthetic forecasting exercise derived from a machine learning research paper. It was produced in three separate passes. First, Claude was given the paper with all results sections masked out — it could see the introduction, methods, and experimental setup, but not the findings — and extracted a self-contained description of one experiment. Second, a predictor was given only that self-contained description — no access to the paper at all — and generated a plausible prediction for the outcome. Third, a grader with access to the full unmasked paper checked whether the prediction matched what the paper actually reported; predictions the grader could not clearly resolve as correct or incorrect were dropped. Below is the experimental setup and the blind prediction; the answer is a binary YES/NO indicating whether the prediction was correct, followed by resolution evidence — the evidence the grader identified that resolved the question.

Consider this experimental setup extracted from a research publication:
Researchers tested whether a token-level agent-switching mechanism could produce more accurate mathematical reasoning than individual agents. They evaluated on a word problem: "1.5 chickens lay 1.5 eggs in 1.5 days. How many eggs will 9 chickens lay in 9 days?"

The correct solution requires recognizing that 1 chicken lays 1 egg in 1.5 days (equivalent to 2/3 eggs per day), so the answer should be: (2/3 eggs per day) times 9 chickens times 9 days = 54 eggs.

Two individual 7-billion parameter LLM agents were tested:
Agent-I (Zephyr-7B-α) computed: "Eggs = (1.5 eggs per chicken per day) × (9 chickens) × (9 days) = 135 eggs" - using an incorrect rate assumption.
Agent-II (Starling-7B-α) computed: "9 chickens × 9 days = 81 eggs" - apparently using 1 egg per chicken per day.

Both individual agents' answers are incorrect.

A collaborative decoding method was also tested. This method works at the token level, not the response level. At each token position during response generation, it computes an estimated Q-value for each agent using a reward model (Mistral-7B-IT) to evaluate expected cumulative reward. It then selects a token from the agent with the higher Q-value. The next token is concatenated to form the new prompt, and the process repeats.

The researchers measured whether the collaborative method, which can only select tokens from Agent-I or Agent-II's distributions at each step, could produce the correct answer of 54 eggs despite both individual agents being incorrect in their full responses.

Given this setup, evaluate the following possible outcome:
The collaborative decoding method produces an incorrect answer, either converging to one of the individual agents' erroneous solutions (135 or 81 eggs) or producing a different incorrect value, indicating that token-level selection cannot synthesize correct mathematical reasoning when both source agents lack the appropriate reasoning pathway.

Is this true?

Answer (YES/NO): NO